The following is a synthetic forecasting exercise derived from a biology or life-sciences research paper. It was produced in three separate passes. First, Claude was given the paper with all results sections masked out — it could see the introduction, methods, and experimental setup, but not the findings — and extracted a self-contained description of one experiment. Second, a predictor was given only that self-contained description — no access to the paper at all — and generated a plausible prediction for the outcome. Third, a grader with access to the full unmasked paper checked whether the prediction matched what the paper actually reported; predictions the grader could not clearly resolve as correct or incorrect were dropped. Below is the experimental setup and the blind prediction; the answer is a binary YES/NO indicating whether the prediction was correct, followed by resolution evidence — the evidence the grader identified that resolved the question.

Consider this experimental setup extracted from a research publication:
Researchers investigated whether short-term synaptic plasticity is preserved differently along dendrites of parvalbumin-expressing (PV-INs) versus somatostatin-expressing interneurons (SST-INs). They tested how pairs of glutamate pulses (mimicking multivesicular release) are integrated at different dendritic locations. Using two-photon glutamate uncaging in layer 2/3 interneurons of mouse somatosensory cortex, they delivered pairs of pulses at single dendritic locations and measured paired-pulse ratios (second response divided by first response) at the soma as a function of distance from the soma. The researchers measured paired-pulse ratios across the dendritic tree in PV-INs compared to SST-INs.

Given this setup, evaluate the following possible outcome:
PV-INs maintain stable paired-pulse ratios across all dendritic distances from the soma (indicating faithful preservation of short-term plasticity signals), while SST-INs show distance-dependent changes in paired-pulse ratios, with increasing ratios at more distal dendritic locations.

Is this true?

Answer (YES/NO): NO